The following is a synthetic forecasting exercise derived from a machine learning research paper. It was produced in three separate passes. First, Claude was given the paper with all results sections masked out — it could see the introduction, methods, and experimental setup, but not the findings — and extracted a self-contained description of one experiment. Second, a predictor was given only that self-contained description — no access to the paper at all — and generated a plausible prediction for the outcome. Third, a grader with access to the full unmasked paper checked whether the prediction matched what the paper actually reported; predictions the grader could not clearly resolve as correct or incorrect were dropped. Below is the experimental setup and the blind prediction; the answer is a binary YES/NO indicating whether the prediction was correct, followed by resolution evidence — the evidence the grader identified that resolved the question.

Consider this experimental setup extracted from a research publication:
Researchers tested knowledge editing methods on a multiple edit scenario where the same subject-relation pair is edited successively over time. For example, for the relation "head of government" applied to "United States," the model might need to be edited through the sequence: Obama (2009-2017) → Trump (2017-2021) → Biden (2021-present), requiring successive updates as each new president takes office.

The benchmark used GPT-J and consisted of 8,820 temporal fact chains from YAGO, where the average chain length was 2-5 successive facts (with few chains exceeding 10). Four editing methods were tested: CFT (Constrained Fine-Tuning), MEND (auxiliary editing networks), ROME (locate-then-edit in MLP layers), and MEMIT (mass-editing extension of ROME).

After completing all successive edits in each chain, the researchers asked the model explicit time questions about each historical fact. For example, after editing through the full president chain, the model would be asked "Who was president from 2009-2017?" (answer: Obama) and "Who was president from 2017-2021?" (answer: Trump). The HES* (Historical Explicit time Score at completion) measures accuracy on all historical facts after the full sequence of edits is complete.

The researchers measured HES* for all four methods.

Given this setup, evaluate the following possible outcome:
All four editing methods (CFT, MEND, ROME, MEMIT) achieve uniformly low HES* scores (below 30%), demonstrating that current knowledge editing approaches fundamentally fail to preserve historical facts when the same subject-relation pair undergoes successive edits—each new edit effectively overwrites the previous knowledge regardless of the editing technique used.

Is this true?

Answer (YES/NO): YES